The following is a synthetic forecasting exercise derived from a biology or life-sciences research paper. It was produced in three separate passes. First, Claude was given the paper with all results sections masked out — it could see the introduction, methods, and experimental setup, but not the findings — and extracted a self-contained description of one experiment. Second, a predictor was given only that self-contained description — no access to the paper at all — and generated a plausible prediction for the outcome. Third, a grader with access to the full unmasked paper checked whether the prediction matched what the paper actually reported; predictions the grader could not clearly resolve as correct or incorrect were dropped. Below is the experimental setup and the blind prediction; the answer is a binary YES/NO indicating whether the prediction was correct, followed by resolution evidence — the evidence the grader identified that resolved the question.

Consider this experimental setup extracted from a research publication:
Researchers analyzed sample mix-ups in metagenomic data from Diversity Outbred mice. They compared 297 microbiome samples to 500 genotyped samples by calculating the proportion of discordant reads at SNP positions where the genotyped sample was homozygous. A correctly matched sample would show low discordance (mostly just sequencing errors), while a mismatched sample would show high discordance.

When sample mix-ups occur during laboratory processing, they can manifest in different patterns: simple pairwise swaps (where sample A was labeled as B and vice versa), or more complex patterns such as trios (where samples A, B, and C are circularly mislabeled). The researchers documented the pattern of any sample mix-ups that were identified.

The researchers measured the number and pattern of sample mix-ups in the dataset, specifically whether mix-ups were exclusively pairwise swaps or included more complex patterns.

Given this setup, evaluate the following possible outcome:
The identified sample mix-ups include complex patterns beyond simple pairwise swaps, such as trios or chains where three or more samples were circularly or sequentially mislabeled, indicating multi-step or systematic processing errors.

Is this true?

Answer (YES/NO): YES